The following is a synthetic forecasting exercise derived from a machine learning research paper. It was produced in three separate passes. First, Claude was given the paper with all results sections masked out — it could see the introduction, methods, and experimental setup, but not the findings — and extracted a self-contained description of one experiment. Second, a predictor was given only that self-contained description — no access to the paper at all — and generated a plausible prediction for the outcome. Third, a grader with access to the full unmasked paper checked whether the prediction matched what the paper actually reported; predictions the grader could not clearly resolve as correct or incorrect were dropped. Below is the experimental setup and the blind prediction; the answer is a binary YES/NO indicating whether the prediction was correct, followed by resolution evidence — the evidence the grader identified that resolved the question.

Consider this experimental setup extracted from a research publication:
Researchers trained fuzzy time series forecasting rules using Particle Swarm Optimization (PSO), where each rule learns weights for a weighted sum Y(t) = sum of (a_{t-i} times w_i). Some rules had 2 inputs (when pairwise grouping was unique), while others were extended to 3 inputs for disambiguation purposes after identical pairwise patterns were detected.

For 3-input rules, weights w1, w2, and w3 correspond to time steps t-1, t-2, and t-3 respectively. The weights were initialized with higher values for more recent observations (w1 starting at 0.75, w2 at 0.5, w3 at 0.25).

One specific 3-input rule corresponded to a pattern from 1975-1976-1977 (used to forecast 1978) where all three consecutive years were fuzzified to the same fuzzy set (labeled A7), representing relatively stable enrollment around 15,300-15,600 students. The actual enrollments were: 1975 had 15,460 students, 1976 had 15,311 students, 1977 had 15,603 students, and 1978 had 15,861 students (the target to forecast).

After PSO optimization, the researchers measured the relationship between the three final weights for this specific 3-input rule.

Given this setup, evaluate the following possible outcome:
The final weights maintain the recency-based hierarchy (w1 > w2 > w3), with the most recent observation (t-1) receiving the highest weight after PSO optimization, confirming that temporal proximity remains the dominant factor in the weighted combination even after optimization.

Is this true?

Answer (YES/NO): NO